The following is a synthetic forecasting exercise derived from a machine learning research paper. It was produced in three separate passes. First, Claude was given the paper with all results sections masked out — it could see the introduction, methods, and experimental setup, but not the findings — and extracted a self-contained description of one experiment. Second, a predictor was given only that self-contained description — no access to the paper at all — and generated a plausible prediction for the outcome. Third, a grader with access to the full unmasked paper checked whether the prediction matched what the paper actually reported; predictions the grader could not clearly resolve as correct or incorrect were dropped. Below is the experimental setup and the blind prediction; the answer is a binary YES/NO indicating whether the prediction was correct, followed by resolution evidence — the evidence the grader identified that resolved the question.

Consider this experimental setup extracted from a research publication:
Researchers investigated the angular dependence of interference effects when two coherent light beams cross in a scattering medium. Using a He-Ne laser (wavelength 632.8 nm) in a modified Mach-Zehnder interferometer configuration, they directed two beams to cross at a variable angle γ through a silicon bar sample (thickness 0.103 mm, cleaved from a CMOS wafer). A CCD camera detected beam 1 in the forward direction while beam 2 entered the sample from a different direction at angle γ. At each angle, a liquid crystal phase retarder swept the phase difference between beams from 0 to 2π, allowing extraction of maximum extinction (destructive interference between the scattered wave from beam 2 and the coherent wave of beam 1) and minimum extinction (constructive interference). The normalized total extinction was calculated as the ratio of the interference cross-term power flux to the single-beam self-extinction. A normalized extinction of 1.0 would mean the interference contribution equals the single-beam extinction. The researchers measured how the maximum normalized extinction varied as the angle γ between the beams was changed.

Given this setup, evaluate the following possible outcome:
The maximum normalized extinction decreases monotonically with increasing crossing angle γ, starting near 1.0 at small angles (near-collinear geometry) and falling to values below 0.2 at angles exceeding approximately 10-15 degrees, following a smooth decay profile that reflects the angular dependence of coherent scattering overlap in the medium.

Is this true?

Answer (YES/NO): NO